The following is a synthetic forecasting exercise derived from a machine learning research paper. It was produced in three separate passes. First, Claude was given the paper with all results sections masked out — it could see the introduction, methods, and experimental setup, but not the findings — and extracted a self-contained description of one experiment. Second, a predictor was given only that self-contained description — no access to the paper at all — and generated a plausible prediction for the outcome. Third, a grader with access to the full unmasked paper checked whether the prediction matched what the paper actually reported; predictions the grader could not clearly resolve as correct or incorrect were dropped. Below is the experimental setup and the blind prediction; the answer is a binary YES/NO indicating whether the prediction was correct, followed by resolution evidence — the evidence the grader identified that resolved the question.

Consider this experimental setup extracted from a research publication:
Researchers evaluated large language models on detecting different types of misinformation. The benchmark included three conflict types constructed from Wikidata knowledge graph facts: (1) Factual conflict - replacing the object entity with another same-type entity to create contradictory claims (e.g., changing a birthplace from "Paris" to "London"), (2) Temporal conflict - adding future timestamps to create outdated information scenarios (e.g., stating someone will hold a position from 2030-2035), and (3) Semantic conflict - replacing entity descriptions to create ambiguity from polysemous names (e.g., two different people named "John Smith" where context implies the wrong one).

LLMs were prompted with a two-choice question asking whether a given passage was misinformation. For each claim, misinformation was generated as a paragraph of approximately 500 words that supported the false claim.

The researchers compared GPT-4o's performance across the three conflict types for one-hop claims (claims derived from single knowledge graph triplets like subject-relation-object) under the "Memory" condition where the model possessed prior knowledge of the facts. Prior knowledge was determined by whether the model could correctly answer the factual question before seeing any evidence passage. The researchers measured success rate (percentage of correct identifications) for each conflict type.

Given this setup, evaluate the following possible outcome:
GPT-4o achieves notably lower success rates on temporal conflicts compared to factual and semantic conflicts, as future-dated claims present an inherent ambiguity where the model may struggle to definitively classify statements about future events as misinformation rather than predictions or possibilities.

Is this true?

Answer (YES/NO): NO